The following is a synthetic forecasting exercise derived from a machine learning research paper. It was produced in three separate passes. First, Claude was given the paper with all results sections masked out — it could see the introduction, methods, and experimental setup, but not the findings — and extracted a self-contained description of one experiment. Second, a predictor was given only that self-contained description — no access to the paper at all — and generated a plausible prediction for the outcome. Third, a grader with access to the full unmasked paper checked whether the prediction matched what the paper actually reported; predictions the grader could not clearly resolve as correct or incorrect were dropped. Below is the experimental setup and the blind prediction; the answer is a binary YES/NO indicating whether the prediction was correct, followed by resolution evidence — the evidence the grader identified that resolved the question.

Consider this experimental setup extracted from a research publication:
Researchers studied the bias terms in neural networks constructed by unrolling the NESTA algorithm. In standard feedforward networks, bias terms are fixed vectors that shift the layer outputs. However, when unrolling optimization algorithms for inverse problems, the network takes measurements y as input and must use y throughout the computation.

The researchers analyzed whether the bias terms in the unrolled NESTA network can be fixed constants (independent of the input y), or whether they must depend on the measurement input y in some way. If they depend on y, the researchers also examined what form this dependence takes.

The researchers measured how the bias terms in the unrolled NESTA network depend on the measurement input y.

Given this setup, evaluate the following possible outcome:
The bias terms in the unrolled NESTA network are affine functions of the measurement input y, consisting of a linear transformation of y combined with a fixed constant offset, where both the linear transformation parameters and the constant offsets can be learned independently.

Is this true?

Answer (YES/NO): YES